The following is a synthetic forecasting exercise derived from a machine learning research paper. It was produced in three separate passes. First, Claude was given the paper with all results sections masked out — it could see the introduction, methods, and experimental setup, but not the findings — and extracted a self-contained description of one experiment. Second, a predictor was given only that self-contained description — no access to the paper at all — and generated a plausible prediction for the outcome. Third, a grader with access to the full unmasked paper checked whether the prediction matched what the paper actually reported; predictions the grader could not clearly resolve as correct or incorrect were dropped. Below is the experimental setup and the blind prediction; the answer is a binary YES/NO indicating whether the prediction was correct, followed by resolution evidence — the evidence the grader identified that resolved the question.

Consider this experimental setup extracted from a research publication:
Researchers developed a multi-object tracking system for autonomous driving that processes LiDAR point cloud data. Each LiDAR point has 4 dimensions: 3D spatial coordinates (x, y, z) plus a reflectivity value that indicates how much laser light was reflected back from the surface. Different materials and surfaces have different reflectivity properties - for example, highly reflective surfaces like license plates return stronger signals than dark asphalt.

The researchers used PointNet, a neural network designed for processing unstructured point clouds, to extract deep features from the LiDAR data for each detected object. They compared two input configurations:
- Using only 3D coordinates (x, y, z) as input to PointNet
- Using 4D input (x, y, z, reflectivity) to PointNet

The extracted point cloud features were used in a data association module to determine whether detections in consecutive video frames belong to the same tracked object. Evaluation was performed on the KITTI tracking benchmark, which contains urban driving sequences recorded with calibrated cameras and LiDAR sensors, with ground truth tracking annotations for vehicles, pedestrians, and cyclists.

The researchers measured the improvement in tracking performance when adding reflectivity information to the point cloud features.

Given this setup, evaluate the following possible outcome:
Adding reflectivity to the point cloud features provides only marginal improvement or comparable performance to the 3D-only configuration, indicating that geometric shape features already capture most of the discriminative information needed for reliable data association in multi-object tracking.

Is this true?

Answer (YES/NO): YES